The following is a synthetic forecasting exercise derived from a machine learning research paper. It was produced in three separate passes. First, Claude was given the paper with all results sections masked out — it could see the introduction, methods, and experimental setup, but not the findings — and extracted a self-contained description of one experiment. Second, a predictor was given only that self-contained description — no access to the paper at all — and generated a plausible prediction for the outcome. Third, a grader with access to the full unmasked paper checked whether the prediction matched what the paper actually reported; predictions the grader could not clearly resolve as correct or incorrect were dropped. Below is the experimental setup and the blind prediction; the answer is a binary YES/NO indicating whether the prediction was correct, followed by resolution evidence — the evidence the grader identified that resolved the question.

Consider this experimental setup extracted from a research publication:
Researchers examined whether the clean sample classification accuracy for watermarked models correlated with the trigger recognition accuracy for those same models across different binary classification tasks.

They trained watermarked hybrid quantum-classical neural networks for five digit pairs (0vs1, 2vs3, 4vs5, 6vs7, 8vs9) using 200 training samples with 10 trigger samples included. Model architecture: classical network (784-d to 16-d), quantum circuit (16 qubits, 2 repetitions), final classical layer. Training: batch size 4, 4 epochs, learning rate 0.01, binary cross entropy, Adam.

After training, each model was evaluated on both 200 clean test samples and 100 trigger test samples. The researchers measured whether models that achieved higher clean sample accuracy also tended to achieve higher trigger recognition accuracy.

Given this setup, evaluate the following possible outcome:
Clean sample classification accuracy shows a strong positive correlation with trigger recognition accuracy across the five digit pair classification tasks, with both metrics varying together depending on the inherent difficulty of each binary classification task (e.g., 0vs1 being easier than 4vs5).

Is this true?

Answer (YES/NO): NO